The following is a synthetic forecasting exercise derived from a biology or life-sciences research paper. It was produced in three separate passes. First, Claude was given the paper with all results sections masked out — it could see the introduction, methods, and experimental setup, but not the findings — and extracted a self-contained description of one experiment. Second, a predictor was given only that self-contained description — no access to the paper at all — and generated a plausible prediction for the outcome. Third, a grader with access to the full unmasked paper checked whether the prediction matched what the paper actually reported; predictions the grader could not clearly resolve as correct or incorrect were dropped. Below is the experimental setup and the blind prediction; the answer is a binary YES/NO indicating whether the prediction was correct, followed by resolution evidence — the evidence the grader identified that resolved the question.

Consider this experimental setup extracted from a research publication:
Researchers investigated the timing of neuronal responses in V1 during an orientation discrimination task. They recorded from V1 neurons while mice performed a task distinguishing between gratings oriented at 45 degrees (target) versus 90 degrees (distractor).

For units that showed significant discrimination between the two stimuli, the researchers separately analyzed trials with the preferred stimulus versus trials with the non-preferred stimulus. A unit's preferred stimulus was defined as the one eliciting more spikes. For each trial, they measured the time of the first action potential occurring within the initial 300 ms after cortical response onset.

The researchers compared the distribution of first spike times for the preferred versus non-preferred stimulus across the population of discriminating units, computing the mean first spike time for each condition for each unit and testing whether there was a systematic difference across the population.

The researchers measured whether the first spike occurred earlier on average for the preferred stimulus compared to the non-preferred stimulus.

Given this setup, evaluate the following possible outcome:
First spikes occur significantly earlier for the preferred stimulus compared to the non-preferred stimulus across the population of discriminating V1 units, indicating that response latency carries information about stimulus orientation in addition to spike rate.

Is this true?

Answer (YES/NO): YES